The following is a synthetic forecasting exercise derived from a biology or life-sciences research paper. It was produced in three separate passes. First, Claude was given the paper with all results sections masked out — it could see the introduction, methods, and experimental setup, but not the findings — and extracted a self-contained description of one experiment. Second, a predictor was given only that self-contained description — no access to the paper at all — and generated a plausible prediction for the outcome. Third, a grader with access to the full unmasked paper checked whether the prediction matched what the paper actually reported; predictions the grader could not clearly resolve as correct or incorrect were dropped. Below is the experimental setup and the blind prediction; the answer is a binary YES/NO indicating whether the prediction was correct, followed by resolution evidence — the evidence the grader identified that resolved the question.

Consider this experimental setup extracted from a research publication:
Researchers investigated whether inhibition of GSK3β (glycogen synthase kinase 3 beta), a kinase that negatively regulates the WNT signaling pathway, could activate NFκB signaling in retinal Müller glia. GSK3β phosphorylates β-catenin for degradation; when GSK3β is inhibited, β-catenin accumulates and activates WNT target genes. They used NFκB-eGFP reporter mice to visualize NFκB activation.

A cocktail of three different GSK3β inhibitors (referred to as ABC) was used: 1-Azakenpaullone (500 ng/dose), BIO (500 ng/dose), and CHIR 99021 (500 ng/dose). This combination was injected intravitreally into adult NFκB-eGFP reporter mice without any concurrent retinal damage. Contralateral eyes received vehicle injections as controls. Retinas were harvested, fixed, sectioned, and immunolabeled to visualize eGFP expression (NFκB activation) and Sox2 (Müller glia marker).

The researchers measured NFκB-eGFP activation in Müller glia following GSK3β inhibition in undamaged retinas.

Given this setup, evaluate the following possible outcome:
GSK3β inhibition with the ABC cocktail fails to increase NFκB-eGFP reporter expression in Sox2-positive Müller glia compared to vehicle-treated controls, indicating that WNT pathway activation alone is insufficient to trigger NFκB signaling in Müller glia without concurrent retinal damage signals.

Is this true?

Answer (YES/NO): NO